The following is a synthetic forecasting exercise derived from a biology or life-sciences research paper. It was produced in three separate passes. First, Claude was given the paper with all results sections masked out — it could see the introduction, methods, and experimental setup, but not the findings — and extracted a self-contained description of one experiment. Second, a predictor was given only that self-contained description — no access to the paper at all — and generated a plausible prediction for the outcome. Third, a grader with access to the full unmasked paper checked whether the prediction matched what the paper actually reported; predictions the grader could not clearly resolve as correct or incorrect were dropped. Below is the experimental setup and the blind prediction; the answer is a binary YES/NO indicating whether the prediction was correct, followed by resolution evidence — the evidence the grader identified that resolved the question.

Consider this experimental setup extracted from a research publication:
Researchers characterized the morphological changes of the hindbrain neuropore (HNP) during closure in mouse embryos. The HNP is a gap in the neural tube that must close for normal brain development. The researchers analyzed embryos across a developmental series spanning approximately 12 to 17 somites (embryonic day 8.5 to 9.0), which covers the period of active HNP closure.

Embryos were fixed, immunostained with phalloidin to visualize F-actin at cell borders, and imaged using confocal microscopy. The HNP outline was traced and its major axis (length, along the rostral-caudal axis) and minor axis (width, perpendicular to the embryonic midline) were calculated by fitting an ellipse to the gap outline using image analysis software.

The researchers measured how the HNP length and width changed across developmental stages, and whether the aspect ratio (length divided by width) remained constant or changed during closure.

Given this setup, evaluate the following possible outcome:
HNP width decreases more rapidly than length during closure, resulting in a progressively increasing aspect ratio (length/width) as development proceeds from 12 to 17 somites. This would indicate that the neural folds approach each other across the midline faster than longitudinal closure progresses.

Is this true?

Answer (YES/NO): NO